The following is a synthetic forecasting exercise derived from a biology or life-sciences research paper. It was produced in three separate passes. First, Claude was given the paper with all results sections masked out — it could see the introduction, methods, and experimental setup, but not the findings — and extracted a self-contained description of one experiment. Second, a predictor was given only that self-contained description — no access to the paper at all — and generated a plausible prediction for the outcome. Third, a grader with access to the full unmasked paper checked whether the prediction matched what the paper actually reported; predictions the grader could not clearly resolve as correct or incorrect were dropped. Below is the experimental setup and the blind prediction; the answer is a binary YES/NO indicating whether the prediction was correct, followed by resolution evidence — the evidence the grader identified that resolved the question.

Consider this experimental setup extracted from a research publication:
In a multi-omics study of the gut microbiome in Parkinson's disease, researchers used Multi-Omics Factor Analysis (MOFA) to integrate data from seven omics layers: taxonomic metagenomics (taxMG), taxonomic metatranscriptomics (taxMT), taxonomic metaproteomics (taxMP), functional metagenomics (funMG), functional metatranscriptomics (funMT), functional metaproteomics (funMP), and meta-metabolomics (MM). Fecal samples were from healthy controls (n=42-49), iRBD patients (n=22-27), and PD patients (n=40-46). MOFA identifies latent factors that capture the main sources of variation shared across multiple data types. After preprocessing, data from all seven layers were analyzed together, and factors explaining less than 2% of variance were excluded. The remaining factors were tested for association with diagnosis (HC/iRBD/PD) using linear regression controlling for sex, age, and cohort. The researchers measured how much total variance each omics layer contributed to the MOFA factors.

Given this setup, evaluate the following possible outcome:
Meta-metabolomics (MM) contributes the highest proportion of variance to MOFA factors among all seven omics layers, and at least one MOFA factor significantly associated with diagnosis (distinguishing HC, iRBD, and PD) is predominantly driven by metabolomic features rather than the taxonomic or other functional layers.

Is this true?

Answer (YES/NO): NO